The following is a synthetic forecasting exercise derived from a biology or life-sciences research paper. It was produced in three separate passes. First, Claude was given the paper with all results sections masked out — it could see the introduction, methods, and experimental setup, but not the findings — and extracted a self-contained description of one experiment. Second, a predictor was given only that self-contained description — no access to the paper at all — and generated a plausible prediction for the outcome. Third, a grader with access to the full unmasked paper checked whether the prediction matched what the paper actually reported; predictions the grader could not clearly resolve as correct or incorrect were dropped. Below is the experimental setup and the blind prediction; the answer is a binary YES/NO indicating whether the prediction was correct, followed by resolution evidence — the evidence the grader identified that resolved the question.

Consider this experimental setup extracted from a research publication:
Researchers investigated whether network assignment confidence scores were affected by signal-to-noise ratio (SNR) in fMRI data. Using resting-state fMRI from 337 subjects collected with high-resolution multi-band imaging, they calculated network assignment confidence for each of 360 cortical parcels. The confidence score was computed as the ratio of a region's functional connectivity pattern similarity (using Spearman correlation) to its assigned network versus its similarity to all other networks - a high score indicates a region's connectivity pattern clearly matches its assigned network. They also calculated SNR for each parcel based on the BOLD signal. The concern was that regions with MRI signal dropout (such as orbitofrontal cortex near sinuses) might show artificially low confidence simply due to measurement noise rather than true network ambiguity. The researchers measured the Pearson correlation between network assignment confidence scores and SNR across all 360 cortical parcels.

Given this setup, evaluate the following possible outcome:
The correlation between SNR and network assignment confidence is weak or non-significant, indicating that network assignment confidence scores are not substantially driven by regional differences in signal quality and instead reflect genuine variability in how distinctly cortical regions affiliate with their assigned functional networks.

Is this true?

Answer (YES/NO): YES